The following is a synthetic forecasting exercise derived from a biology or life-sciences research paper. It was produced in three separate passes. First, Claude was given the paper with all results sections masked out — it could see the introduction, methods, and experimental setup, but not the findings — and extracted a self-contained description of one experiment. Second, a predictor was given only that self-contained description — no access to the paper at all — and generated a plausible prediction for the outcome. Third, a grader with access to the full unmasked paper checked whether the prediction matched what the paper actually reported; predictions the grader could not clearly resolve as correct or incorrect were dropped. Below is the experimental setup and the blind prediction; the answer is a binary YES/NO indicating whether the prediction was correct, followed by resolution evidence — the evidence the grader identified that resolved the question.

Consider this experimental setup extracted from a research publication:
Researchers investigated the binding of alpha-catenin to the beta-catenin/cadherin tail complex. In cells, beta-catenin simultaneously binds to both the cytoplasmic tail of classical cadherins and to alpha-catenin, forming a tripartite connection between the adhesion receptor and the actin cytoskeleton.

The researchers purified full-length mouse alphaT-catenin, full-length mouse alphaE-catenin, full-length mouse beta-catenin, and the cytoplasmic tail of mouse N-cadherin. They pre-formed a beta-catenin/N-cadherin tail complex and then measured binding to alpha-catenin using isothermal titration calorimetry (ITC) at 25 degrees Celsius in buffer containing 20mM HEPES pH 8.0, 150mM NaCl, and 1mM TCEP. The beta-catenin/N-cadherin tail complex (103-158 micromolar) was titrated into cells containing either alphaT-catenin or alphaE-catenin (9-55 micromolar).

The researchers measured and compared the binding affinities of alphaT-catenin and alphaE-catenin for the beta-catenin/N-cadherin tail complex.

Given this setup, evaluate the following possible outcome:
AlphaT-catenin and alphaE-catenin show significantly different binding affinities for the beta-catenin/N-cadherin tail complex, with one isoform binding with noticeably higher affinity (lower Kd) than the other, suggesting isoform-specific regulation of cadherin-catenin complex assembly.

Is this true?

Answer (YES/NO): NO